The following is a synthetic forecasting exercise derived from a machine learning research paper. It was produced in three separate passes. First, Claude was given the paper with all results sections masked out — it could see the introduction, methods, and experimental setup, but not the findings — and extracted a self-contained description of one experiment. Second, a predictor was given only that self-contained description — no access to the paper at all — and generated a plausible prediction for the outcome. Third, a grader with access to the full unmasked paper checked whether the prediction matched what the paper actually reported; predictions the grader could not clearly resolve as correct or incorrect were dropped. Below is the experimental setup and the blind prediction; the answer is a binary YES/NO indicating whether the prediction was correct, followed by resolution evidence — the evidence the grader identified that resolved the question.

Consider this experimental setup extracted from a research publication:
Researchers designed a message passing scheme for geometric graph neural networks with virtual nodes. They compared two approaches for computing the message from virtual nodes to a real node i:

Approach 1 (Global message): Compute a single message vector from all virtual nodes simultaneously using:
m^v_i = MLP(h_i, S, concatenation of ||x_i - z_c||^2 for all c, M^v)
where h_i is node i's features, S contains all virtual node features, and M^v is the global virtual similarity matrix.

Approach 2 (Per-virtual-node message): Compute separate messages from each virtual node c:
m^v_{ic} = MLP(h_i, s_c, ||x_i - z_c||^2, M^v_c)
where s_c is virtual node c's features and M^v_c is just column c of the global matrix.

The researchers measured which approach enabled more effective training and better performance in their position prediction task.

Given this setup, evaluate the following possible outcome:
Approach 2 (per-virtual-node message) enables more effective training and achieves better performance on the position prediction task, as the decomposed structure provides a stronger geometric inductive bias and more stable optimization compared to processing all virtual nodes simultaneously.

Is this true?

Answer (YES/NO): YES